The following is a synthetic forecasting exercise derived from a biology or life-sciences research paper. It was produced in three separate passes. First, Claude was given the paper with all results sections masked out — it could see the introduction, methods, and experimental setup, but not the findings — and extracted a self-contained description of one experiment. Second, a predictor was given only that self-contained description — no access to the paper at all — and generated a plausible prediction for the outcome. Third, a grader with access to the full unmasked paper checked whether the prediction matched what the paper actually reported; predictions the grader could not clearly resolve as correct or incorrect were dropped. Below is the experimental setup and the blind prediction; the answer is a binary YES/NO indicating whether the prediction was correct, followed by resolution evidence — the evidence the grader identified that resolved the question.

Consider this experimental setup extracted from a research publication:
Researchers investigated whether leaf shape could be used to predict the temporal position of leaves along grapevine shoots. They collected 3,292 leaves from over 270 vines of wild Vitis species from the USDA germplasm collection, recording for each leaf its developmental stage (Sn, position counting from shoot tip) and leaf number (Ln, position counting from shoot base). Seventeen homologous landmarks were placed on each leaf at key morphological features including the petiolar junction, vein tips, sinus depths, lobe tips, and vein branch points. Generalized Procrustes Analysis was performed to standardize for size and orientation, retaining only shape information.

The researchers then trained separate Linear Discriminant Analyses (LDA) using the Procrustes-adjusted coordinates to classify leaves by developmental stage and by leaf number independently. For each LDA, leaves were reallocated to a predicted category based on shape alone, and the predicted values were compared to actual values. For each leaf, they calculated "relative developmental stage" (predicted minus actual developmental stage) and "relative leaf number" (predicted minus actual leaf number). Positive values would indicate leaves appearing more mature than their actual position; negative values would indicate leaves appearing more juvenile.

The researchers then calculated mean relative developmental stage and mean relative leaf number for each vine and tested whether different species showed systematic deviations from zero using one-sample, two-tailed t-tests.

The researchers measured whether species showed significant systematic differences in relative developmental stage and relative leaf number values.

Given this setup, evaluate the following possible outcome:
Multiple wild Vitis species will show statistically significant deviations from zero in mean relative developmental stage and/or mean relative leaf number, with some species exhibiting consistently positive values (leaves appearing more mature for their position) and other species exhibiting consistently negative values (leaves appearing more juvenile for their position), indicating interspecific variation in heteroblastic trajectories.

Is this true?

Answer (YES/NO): YES